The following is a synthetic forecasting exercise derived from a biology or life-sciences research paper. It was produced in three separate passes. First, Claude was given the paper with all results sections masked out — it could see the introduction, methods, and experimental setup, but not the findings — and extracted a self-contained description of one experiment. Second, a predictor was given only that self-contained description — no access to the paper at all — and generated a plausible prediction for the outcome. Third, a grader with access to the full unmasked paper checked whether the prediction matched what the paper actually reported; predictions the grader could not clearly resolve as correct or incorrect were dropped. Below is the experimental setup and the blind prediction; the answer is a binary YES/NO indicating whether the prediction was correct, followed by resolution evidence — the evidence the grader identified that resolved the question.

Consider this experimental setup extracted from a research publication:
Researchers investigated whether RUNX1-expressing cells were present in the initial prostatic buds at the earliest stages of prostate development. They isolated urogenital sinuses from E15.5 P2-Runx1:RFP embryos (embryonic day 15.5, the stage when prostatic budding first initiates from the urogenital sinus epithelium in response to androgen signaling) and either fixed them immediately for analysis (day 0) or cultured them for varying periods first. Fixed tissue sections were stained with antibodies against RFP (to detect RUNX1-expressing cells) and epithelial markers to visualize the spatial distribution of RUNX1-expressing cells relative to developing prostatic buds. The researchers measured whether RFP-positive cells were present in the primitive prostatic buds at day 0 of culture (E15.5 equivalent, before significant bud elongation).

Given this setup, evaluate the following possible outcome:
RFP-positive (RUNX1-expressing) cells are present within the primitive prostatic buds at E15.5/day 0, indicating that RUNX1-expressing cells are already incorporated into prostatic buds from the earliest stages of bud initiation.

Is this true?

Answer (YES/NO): NO